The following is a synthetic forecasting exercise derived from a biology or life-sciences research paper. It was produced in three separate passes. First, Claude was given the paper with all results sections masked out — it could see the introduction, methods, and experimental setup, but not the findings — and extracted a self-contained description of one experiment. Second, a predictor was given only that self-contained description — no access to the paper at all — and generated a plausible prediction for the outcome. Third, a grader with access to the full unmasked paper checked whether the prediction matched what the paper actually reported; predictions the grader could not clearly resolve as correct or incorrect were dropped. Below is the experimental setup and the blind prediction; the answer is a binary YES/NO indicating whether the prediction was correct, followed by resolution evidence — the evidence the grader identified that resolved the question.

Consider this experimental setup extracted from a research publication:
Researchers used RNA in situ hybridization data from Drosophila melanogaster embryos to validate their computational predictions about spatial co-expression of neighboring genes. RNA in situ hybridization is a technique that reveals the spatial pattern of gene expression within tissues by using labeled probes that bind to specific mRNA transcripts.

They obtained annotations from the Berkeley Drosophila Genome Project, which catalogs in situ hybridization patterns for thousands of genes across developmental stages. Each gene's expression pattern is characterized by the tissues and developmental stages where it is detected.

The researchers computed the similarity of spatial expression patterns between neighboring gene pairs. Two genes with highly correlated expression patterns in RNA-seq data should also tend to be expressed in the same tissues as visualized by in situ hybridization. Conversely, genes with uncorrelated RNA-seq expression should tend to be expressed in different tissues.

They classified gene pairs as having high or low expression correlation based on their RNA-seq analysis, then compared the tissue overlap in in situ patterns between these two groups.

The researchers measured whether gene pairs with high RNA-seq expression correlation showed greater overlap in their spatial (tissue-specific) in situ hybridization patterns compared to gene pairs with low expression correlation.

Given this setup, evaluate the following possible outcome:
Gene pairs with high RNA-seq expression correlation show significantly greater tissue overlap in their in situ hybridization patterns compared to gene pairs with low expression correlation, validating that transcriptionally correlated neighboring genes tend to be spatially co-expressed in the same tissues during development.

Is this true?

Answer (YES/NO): YES